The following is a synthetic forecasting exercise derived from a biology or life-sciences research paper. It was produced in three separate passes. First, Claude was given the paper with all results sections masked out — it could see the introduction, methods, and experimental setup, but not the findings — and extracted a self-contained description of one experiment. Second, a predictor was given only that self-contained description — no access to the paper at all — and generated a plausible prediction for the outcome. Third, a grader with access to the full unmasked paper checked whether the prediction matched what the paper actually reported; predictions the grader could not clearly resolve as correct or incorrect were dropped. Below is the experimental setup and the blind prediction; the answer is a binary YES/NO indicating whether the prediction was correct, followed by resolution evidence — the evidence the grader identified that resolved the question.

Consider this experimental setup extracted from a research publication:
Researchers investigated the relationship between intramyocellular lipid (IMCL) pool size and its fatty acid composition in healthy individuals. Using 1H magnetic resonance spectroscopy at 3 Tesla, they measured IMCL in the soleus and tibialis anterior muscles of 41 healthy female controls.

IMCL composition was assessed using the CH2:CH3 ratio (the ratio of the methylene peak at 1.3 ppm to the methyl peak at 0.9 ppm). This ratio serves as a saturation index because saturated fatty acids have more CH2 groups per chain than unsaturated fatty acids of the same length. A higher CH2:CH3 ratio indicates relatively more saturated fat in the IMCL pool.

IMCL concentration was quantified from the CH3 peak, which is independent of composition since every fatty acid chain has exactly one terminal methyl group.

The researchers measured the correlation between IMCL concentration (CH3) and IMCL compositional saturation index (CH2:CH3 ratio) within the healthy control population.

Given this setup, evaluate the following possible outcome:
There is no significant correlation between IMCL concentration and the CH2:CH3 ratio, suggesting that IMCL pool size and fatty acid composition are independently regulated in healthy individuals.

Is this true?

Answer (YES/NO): NO